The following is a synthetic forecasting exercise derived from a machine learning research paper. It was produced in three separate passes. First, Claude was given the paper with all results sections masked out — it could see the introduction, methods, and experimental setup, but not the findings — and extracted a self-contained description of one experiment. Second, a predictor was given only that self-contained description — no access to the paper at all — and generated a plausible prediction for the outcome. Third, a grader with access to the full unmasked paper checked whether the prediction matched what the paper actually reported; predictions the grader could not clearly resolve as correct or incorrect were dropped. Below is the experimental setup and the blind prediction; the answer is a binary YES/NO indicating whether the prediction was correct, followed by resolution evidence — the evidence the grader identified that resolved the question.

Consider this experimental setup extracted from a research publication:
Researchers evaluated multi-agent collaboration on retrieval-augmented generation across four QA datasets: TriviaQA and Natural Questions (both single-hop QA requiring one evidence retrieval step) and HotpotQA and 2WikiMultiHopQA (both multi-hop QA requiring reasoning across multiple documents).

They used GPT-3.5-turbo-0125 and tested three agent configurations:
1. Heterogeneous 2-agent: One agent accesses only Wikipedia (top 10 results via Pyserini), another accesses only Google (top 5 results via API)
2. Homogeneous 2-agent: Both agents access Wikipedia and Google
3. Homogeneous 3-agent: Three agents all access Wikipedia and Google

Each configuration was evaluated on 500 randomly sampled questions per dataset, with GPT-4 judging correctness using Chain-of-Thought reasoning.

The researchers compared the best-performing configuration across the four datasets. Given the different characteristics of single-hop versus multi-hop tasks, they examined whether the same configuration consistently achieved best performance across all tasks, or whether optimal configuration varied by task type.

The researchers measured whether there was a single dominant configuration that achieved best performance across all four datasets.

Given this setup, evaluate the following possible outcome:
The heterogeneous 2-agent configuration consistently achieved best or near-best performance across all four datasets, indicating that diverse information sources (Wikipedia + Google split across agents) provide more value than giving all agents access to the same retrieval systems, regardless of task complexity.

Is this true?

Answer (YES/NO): NO